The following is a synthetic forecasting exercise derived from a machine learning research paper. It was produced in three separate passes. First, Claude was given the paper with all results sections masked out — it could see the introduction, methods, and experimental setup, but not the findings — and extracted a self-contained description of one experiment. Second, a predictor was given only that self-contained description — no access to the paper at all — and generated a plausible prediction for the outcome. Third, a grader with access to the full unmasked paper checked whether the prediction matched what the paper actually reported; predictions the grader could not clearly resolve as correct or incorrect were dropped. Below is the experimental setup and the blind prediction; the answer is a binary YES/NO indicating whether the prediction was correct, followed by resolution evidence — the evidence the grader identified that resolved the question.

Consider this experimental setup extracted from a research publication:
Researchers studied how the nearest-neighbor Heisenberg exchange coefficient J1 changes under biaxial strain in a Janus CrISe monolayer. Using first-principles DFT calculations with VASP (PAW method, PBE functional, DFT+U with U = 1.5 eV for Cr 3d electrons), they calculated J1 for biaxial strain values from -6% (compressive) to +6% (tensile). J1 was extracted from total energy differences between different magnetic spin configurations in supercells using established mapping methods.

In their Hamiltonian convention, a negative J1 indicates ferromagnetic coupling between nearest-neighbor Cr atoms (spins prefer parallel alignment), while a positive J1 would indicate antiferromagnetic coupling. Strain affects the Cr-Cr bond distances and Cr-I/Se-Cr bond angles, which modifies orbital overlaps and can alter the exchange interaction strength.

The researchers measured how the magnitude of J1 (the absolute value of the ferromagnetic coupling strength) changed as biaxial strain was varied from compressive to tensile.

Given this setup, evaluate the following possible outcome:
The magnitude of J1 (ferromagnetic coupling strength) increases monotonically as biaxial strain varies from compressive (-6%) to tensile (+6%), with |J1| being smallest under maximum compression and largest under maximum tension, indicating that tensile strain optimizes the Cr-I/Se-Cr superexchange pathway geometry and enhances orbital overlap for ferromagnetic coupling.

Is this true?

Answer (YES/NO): YES